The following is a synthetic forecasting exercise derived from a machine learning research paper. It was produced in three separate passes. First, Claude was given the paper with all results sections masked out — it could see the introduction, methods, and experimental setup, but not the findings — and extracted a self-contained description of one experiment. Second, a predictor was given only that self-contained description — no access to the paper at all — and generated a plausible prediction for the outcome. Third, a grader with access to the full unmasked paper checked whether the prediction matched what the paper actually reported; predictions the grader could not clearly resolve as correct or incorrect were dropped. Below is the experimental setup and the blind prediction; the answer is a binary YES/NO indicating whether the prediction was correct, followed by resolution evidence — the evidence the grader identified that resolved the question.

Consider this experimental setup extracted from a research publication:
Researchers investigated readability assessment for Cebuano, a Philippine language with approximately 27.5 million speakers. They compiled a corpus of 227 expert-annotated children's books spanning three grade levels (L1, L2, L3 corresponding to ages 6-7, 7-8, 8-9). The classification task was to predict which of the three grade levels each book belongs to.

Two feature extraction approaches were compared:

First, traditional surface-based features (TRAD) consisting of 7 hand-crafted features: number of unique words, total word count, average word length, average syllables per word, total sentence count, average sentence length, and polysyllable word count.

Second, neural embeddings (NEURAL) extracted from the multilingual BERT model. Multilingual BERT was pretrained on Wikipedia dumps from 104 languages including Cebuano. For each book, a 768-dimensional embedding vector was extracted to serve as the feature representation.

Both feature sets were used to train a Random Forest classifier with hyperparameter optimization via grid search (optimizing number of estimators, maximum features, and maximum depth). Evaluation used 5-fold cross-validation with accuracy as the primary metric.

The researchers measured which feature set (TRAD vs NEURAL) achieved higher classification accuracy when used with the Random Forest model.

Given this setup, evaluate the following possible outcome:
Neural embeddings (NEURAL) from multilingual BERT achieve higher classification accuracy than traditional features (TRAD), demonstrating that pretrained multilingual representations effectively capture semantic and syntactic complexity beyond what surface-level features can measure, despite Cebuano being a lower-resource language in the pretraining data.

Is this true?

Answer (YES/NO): NO